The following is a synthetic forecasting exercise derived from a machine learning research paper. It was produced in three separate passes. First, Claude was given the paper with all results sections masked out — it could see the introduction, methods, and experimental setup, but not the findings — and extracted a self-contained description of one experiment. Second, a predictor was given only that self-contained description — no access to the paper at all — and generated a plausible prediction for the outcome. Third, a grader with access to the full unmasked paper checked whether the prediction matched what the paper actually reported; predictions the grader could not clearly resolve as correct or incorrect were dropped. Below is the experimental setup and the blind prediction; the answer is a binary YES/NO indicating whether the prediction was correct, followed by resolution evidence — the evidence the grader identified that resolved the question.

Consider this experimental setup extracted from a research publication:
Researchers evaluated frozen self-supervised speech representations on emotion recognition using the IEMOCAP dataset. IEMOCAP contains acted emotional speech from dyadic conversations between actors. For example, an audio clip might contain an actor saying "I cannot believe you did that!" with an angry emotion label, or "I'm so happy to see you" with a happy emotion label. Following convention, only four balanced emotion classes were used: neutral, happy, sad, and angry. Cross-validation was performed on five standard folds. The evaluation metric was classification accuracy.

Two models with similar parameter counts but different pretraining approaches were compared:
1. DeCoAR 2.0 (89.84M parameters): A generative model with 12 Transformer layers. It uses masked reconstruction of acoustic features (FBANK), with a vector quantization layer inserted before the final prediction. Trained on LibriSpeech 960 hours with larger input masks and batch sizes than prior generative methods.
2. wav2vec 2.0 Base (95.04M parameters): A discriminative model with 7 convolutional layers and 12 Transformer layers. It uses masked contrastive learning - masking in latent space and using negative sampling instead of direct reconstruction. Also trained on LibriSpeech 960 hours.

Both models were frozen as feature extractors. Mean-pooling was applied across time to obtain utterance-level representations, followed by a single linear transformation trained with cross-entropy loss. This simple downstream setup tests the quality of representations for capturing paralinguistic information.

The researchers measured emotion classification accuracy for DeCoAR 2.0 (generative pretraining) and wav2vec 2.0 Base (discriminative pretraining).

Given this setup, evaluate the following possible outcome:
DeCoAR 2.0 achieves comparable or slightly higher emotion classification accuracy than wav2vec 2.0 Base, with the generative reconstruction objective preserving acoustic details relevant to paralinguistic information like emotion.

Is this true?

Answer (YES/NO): NO